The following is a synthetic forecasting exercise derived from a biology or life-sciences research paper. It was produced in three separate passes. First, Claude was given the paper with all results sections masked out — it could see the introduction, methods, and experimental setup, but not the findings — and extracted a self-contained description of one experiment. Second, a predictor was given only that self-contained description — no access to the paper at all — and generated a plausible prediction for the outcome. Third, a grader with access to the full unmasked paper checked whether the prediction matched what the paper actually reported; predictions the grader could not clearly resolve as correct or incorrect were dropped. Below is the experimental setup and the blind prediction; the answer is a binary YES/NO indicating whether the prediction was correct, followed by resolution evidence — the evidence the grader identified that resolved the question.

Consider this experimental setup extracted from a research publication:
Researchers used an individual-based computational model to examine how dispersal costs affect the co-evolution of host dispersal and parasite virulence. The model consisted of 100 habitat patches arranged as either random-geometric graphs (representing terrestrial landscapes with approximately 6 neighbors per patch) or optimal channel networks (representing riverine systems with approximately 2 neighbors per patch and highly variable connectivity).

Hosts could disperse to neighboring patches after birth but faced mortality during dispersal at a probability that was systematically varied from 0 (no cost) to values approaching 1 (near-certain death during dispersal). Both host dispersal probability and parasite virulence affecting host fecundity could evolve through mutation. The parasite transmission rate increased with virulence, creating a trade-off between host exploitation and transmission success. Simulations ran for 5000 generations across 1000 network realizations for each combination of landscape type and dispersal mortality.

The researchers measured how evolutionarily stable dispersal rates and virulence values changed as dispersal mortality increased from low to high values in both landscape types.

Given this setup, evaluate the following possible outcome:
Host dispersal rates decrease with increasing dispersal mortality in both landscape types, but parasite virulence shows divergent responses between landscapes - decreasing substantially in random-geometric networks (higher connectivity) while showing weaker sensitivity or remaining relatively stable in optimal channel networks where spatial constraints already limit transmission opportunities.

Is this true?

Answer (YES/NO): NO